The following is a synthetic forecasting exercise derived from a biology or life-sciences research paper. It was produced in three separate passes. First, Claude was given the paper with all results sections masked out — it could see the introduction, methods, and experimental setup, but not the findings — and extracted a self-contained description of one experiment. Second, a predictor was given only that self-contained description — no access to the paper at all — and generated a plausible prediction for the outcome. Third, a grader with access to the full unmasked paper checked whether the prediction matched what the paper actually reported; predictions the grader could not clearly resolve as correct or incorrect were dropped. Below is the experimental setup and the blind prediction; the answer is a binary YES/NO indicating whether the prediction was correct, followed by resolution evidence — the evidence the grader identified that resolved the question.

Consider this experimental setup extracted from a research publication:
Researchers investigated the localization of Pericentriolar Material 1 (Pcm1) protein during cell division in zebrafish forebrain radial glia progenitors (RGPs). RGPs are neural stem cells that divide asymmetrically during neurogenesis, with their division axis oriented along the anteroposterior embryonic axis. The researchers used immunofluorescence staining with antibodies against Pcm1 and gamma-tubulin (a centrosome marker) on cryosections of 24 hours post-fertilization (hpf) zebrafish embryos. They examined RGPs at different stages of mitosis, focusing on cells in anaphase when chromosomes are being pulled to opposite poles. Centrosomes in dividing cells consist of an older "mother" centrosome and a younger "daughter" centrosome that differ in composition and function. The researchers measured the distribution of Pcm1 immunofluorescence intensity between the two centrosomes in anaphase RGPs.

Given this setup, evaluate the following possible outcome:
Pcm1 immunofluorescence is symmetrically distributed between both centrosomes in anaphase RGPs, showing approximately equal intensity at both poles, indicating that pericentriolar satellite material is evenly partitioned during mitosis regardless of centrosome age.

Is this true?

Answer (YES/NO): NO